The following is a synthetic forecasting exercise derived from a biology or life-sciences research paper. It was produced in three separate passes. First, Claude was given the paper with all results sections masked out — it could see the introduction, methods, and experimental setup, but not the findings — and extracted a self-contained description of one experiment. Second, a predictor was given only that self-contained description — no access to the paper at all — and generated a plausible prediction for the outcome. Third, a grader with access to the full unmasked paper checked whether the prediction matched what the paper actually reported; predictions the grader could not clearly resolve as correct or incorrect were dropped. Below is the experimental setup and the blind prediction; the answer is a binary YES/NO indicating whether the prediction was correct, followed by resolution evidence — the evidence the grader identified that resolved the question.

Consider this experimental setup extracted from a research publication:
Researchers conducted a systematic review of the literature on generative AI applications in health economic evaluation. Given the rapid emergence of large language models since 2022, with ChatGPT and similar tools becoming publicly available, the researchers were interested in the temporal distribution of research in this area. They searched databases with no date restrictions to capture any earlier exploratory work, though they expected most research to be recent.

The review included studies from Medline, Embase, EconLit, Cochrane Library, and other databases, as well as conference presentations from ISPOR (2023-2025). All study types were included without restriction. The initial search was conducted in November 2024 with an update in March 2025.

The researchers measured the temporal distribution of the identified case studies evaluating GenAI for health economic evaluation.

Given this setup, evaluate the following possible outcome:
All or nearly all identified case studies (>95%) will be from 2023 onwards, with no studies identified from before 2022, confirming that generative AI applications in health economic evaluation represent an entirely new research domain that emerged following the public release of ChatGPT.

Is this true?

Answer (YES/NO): YES